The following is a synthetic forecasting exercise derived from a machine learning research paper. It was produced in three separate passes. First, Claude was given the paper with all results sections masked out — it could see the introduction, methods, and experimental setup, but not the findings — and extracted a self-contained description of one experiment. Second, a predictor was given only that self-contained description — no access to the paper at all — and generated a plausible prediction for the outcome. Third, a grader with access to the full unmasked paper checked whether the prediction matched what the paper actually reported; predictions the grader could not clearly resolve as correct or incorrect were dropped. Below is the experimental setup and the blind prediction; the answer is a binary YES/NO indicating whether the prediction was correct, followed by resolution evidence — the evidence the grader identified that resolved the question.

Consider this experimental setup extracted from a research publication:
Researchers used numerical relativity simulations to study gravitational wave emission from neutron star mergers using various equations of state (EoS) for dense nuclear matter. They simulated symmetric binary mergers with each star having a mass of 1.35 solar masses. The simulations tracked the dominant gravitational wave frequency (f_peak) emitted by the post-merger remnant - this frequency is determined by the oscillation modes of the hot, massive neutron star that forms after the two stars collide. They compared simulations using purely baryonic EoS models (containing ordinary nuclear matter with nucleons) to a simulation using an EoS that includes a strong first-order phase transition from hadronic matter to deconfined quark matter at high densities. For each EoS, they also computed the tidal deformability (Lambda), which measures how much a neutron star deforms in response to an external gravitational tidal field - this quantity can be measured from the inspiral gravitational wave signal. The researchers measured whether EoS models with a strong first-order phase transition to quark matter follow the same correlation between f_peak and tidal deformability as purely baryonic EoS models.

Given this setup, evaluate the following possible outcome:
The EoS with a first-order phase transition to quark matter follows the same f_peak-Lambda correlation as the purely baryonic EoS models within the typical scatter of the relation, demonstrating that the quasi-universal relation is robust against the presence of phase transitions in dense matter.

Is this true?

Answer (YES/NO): NO